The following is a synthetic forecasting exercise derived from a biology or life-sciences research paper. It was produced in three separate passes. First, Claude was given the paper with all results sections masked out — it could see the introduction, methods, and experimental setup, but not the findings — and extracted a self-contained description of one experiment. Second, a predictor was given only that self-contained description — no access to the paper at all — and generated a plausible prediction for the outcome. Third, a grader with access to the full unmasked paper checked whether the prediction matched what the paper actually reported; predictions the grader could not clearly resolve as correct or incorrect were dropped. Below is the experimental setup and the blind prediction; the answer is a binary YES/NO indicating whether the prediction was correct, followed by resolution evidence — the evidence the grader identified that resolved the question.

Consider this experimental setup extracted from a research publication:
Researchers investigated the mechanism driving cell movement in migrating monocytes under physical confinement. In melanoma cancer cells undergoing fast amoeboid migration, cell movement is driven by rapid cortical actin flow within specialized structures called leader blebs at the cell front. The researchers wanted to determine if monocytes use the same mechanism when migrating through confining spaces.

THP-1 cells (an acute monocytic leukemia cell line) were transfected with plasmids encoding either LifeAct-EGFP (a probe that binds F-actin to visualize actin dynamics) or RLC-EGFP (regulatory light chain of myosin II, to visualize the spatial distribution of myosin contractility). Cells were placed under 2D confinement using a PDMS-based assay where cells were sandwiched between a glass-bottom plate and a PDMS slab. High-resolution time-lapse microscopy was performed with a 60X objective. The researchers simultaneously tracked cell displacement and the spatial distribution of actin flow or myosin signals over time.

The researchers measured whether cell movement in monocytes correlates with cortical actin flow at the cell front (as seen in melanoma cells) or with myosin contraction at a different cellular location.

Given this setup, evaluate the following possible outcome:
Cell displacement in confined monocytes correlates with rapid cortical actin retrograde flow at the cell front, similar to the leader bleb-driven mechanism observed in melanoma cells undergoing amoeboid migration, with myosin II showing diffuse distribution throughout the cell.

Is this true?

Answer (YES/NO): NO